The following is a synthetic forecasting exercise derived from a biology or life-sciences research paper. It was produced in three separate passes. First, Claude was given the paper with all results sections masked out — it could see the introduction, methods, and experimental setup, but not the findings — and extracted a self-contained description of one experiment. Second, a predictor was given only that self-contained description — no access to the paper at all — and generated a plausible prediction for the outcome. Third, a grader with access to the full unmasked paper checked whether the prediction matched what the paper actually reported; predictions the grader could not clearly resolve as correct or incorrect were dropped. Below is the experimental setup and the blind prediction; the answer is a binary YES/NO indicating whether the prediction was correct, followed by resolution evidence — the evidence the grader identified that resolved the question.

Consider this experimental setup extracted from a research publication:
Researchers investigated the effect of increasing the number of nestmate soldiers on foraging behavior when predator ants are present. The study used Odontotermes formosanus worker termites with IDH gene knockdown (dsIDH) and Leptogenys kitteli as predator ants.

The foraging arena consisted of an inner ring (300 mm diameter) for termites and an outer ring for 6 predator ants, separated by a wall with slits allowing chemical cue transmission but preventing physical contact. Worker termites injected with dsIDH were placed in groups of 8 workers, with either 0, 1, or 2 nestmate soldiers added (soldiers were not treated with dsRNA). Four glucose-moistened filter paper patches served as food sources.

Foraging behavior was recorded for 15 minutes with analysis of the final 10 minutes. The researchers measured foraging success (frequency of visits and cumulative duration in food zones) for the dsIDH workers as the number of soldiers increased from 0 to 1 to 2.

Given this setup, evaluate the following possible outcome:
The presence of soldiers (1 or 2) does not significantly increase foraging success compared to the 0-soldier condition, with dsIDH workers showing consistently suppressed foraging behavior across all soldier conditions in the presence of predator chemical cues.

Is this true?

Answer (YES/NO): NO